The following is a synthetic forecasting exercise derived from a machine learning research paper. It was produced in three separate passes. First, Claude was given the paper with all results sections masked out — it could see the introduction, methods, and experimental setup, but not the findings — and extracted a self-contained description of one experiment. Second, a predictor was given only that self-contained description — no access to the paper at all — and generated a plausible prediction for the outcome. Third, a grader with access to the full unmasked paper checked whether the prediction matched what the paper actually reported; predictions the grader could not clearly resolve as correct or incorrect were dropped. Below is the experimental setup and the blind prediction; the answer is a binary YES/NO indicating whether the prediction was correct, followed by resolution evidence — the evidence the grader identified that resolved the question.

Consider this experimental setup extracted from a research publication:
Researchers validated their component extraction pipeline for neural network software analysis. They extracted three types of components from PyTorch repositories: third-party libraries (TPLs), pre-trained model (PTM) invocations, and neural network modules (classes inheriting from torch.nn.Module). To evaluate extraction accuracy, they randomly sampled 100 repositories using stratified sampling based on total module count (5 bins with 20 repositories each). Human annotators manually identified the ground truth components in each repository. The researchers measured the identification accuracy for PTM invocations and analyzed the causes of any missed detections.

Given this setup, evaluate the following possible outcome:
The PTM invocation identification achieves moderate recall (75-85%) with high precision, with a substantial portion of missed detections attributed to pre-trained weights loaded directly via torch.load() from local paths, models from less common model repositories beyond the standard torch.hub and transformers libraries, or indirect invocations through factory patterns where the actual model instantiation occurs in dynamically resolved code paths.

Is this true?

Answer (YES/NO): NO